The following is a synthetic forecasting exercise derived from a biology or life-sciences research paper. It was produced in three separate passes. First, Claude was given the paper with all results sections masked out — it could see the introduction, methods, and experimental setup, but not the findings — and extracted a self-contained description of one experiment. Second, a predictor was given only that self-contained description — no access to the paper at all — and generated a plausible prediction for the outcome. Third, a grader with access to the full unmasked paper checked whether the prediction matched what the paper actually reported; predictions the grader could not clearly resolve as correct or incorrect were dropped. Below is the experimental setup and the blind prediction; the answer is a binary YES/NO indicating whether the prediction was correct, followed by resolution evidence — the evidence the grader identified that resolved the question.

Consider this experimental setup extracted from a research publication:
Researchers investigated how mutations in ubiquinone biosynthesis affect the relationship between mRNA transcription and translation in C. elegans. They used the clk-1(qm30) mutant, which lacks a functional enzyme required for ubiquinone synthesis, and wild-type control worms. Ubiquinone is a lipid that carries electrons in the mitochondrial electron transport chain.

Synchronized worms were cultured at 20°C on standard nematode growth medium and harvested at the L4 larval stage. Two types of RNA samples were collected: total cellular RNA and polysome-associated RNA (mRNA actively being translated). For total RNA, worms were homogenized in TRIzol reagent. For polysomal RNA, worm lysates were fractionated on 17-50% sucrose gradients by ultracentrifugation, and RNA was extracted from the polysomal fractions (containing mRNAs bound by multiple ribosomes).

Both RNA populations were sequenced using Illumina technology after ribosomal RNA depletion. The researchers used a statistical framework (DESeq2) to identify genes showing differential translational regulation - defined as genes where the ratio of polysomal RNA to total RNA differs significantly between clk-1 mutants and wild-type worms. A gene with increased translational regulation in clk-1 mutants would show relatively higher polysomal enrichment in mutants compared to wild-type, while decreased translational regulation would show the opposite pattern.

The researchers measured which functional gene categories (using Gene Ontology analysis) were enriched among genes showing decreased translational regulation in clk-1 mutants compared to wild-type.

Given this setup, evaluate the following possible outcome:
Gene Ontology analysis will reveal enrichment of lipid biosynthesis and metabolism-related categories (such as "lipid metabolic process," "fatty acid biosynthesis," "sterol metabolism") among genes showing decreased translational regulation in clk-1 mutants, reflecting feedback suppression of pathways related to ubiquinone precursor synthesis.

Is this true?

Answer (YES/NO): NO